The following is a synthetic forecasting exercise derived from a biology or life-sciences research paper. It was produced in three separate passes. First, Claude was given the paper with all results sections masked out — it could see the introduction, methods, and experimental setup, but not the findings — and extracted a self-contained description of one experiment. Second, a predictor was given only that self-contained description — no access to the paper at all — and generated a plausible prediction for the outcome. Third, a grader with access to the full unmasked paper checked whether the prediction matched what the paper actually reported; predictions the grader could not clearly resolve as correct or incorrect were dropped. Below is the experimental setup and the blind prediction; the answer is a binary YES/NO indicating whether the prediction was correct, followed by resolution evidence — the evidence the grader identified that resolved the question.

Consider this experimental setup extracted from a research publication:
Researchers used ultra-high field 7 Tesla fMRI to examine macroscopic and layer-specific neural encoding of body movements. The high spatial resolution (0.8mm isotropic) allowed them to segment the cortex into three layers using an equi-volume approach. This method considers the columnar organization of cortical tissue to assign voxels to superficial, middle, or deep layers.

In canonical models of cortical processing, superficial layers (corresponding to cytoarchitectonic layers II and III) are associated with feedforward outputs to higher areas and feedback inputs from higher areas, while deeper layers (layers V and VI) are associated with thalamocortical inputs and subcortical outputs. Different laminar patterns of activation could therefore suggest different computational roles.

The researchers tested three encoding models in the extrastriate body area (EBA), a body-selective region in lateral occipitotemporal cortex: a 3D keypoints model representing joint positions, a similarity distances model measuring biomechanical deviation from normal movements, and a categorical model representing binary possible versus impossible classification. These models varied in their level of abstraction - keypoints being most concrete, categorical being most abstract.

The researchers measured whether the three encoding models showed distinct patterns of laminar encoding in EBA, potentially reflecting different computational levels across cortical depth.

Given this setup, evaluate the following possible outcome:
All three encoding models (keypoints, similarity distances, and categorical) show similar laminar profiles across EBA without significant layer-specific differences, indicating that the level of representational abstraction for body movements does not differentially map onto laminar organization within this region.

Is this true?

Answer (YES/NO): NO